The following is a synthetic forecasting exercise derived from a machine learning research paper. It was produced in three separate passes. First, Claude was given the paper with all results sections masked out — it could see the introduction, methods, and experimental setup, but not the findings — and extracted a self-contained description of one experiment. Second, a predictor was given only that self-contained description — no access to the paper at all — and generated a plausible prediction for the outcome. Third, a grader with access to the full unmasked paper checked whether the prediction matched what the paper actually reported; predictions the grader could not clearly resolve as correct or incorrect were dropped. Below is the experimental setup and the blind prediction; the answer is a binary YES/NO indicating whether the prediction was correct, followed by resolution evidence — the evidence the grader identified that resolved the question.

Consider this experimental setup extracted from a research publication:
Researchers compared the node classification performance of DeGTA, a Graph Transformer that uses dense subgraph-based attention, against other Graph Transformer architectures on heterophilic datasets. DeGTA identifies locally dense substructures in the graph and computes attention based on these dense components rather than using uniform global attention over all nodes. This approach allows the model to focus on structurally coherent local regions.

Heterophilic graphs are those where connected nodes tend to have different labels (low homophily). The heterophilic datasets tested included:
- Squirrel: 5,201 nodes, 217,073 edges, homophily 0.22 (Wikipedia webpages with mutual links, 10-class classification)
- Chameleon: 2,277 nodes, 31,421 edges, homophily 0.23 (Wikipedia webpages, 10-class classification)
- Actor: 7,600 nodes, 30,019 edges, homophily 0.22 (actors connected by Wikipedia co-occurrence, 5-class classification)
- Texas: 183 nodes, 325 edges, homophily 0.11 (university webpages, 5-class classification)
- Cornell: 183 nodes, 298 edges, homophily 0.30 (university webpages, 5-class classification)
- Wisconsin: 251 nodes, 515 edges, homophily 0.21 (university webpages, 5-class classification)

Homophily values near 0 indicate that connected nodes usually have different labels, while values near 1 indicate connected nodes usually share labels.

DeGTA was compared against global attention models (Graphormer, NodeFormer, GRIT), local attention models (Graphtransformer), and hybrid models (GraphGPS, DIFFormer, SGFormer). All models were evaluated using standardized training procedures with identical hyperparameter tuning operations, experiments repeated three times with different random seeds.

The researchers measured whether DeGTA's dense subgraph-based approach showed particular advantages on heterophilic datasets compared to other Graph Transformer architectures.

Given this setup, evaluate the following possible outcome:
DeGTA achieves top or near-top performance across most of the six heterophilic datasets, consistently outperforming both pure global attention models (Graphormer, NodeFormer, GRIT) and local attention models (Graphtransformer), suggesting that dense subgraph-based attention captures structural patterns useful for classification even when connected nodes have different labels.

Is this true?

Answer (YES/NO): NO